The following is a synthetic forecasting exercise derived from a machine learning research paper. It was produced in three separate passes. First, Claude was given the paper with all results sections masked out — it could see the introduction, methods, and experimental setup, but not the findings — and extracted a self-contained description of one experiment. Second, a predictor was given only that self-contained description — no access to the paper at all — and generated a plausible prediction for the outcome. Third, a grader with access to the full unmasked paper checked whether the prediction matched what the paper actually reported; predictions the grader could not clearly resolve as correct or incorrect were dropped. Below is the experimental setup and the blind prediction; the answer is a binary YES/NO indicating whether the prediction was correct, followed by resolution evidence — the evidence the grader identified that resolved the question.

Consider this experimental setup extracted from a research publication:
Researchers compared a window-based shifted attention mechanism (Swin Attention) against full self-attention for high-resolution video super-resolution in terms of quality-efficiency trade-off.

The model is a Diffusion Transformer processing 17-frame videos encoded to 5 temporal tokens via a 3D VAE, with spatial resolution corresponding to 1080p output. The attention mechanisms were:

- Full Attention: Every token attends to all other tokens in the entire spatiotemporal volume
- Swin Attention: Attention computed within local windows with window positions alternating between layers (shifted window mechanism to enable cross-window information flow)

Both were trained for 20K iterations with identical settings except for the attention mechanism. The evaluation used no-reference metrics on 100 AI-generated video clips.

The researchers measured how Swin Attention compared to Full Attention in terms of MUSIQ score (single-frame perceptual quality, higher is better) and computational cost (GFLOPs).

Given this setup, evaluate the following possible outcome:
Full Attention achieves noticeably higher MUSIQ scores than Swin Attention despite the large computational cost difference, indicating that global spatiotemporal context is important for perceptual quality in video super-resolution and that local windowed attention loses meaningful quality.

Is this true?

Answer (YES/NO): YES